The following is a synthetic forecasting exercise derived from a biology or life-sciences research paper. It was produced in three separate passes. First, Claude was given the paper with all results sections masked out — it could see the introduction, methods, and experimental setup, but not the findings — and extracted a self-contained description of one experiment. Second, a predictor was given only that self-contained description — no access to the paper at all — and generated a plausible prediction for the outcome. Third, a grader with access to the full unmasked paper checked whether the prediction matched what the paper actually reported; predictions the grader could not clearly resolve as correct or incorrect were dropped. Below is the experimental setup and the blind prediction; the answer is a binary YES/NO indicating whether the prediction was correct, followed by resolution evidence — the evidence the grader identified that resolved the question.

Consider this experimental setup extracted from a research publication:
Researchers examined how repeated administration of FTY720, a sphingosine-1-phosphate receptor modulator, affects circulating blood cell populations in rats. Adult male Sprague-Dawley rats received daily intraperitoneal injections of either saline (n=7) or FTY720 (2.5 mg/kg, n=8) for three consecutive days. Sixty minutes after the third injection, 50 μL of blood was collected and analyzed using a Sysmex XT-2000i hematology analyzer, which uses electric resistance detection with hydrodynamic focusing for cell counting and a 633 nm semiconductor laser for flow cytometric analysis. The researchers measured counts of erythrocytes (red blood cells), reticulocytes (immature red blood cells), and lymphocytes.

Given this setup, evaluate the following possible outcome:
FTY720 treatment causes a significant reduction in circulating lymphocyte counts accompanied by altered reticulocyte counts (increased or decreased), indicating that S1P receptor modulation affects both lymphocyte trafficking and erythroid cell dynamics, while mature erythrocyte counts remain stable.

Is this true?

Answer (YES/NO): NO